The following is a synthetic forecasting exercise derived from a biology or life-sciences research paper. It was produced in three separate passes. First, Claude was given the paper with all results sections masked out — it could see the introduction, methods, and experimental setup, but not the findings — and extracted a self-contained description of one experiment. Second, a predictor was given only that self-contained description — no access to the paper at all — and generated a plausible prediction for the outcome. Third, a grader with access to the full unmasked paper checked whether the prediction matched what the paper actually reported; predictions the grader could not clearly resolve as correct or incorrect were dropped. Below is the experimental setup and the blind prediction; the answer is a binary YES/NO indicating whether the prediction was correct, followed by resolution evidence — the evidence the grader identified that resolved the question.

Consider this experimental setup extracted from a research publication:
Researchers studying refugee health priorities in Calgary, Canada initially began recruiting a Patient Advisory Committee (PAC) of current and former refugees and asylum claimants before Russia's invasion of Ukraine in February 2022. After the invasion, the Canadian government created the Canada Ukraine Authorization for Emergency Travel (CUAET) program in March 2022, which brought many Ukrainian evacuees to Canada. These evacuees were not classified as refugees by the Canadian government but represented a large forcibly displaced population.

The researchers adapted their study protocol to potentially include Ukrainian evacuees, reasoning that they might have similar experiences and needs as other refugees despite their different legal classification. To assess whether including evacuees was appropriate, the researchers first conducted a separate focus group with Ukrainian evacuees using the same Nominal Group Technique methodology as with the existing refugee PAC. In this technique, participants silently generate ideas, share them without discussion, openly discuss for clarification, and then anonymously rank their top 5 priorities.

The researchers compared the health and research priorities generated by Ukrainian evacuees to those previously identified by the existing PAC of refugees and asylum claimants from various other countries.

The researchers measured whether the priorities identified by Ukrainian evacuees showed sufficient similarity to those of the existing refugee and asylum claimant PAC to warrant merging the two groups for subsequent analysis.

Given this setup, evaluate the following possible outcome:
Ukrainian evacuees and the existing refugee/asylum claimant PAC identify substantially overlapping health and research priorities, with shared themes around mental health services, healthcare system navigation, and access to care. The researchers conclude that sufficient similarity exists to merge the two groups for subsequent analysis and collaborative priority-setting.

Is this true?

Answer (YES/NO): YES